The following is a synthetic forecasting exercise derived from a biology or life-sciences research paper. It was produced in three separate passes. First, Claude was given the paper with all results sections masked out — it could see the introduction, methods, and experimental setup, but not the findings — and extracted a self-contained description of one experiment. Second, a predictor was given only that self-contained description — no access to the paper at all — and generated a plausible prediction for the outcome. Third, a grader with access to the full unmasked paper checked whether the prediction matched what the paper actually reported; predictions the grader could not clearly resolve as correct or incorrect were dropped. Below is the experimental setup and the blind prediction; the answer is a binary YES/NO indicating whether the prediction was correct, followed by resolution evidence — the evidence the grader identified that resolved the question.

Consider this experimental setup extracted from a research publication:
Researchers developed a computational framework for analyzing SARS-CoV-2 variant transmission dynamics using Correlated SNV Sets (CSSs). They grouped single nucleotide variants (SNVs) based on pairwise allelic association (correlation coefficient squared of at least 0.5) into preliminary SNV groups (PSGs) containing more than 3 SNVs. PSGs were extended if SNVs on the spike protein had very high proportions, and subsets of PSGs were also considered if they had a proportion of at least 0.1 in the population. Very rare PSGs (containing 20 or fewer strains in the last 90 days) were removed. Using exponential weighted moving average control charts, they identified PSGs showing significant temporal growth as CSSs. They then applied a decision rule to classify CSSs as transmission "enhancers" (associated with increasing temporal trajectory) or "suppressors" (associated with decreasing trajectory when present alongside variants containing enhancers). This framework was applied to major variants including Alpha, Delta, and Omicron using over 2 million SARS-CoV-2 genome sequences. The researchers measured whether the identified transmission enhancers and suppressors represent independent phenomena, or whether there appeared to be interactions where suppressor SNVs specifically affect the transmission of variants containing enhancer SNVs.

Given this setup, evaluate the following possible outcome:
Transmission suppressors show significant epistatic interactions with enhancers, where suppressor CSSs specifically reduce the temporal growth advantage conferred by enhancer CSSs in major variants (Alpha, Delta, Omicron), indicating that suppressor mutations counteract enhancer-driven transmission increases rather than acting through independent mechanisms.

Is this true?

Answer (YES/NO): YES